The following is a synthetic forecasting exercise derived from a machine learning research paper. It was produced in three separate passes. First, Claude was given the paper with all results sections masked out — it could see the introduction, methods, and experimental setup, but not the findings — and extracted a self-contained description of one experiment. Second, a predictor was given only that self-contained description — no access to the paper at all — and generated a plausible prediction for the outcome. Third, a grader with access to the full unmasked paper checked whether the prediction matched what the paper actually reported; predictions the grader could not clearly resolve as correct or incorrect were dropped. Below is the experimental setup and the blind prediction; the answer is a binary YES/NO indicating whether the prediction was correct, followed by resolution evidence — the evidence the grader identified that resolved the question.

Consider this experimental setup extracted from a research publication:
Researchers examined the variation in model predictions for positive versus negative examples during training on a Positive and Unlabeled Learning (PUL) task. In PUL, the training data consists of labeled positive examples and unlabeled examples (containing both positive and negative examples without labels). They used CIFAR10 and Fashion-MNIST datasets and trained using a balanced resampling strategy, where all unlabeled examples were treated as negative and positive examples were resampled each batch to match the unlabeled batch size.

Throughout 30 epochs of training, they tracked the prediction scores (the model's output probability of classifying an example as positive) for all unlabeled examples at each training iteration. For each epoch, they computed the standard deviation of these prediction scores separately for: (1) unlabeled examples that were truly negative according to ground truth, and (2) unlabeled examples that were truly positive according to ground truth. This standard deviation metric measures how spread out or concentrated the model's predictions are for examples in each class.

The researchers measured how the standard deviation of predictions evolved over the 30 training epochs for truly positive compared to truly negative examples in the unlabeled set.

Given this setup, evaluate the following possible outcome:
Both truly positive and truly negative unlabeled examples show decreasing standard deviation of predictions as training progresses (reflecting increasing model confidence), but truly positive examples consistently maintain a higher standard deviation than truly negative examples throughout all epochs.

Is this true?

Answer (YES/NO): NO